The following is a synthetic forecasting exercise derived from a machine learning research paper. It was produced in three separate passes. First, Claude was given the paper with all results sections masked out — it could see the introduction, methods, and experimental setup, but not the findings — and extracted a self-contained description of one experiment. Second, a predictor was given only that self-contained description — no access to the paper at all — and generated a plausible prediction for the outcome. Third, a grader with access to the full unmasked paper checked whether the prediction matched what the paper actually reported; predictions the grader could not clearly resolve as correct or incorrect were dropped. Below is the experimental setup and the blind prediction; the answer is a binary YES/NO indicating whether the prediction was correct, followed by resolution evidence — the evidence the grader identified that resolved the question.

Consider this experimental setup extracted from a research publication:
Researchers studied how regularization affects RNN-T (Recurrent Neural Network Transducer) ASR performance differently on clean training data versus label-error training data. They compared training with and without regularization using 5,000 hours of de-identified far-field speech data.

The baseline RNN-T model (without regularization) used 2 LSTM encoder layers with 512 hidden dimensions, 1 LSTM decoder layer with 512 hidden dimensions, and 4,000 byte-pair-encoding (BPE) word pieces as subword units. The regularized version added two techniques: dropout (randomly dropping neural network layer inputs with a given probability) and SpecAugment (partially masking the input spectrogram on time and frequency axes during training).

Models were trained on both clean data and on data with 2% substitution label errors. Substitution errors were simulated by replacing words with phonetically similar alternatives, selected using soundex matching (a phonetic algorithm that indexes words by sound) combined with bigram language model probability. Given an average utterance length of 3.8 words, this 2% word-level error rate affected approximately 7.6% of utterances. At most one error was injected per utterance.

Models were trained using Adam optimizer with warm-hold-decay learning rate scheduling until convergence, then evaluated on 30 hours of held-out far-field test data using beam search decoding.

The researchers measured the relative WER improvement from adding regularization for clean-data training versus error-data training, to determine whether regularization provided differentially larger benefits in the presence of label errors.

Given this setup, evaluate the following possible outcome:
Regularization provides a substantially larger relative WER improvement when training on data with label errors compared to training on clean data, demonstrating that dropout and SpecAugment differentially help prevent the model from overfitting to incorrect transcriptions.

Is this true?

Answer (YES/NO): NO